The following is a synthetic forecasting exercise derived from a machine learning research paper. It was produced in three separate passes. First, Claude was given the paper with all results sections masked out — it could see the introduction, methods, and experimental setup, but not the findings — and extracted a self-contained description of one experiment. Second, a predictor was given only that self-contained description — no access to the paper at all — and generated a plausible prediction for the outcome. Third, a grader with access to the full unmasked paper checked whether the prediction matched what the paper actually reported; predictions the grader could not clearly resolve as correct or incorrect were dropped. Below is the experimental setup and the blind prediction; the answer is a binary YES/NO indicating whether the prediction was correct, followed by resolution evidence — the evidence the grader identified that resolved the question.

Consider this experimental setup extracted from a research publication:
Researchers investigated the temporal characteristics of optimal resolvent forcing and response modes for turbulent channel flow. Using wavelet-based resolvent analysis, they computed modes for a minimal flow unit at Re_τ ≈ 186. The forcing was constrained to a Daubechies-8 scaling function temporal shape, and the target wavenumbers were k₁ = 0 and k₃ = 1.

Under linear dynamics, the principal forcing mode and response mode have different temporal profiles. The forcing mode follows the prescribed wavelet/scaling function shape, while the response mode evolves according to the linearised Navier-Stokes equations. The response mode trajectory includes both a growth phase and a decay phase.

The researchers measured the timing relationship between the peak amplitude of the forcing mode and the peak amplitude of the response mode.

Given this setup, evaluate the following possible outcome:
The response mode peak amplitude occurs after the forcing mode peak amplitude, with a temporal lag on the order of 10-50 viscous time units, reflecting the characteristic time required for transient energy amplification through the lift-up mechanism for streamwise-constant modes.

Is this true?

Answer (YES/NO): NO